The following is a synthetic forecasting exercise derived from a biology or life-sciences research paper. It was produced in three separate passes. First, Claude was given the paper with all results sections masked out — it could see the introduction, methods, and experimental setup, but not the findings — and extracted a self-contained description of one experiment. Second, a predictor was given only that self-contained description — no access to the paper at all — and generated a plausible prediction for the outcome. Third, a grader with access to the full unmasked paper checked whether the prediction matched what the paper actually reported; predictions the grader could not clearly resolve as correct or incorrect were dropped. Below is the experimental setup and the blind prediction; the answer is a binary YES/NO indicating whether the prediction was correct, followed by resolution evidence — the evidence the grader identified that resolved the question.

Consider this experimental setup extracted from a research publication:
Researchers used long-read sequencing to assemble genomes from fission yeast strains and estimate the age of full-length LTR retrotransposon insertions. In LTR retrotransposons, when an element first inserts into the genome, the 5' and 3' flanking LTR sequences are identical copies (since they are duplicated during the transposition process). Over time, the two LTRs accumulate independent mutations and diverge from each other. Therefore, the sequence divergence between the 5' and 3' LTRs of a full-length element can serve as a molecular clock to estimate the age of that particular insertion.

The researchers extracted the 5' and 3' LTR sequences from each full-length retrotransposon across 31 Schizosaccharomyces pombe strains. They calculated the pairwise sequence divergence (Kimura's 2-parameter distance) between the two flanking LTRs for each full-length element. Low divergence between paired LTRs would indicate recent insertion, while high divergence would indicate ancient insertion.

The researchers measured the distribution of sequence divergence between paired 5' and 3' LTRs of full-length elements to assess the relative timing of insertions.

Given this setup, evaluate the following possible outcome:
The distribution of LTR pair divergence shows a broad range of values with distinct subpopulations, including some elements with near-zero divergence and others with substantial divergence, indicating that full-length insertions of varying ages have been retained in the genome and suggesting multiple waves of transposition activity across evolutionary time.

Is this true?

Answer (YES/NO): NO